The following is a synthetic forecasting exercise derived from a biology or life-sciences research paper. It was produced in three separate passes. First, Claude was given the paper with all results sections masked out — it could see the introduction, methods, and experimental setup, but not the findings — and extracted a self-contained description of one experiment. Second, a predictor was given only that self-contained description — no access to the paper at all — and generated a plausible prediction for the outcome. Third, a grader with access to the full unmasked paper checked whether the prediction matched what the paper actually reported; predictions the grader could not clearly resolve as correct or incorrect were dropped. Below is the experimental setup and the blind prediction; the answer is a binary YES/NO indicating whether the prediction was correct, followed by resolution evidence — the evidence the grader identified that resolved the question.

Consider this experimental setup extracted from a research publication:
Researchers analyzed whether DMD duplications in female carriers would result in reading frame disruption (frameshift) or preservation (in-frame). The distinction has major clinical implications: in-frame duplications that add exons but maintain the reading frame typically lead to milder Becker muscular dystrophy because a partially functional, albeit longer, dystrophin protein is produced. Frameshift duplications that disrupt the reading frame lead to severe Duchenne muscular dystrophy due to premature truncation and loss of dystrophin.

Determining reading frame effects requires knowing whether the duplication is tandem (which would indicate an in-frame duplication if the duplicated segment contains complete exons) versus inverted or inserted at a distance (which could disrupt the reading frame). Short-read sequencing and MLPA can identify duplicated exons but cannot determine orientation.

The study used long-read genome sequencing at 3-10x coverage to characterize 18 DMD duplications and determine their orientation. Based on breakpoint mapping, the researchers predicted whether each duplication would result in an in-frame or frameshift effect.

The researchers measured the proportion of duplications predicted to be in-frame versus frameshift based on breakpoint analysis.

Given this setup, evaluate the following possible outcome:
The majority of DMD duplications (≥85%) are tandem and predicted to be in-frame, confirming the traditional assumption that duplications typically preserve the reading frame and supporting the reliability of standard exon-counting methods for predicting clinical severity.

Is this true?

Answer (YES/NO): NO